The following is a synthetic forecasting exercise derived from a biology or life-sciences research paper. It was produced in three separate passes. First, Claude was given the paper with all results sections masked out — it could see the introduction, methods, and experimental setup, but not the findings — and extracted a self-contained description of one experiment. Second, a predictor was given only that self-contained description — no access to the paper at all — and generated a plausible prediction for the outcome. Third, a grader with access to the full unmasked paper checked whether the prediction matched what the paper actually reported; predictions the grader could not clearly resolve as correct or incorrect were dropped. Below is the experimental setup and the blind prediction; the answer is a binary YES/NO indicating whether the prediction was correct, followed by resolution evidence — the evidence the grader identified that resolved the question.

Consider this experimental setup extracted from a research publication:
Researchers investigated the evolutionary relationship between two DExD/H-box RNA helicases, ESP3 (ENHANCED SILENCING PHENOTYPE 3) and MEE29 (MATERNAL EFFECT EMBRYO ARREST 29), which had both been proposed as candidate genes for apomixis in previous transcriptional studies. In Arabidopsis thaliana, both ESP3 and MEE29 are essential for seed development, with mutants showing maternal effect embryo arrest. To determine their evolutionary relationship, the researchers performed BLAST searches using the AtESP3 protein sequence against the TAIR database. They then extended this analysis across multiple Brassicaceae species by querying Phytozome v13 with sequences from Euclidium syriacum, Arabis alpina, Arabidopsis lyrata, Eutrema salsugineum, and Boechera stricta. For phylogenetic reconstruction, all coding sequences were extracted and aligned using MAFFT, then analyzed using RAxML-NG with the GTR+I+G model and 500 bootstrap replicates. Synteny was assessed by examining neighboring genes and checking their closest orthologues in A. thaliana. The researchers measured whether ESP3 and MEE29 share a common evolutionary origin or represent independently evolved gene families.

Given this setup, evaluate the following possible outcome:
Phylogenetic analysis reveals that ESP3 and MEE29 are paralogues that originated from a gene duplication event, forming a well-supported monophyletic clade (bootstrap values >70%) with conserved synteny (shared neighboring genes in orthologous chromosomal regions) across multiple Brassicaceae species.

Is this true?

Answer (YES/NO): NO